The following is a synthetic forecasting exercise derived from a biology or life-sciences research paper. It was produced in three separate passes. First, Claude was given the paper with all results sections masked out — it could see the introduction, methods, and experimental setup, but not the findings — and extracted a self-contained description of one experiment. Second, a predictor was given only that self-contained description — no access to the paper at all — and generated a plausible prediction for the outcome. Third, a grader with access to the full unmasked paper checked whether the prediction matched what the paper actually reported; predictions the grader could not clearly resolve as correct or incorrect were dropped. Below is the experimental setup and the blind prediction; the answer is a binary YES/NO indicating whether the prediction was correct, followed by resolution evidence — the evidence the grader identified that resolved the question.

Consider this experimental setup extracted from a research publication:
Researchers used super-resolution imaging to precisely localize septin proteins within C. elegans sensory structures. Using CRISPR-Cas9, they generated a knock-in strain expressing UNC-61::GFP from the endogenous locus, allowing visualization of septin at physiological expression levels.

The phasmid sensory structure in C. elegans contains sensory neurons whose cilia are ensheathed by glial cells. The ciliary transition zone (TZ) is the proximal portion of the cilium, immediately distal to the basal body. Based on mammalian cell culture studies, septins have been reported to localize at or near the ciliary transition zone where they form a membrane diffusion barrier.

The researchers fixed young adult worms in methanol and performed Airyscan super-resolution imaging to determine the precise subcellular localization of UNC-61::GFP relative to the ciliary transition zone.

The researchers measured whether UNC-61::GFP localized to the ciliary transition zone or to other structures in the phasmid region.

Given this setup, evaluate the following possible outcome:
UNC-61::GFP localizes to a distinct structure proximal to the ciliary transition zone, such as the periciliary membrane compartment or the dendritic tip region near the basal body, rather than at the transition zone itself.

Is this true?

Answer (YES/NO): NO